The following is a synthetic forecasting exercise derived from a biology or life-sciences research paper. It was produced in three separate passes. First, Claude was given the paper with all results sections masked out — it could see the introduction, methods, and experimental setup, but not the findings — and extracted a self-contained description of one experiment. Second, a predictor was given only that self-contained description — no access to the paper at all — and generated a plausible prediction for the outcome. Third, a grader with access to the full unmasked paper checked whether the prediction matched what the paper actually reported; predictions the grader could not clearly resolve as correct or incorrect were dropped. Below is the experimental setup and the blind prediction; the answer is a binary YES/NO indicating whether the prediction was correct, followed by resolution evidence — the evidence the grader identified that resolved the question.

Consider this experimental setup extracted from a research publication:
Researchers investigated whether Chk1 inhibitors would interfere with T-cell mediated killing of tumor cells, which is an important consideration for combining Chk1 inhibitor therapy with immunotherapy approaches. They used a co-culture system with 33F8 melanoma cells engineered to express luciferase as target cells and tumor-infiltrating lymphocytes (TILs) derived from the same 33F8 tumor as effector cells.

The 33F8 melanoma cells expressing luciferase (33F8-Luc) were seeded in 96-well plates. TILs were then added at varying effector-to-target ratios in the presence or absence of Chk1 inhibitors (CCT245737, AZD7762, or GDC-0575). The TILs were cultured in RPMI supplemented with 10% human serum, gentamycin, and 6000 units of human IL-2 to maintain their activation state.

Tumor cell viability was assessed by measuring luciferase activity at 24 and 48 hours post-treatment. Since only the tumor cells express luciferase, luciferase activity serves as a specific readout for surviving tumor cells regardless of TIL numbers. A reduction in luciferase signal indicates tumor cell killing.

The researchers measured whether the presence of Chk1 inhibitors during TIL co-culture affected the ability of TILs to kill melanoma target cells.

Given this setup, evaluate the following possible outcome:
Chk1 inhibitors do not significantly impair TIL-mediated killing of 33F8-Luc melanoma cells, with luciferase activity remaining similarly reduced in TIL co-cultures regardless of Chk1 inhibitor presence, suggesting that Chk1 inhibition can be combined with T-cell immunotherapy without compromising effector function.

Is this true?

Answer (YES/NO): NO